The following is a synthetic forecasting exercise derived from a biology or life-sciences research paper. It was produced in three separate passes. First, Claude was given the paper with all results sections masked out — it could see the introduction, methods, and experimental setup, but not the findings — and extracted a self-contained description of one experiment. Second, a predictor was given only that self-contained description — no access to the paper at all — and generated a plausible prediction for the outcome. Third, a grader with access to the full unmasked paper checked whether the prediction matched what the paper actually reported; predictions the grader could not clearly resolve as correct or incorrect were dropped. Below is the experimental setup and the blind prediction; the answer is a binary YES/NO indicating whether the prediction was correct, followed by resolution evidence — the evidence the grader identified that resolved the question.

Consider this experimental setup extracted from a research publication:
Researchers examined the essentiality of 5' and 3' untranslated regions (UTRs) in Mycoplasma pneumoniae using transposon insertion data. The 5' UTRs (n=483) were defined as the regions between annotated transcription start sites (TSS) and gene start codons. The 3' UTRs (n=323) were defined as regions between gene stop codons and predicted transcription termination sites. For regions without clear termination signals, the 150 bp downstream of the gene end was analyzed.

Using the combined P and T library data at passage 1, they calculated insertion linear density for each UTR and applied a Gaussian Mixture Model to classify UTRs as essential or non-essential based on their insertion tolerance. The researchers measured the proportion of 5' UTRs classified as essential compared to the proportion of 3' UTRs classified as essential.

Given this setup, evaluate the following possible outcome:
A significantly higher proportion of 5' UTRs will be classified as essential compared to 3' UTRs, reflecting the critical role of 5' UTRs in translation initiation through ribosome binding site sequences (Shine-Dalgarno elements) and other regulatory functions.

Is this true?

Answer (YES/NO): YES